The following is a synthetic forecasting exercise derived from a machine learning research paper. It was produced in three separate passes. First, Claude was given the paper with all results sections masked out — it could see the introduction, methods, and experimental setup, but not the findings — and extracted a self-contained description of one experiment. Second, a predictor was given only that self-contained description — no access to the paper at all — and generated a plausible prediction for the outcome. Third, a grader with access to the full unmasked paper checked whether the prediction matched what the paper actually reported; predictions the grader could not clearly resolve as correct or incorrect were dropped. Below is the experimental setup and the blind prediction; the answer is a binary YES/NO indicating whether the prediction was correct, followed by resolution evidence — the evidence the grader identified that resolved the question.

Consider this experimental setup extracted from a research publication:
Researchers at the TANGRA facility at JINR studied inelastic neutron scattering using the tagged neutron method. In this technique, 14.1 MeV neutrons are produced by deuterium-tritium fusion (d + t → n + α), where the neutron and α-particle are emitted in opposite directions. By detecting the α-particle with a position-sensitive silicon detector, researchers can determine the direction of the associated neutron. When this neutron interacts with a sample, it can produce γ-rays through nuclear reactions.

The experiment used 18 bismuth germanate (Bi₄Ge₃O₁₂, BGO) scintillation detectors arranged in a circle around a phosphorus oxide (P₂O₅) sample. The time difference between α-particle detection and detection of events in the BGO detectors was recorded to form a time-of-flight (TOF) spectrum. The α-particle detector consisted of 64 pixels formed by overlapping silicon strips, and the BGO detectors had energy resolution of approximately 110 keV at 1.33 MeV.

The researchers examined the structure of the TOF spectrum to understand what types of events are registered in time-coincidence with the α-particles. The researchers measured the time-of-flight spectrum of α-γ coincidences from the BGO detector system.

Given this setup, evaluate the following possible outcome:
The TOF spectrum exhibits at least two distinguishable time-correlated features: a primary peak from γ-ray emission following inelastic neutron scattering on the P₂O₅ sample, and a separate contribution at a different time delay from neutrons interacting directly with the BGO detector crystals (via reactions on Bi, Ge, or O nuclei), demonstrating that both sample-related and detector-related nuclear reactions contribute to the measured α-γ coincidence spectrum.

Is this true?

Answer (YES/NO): YES